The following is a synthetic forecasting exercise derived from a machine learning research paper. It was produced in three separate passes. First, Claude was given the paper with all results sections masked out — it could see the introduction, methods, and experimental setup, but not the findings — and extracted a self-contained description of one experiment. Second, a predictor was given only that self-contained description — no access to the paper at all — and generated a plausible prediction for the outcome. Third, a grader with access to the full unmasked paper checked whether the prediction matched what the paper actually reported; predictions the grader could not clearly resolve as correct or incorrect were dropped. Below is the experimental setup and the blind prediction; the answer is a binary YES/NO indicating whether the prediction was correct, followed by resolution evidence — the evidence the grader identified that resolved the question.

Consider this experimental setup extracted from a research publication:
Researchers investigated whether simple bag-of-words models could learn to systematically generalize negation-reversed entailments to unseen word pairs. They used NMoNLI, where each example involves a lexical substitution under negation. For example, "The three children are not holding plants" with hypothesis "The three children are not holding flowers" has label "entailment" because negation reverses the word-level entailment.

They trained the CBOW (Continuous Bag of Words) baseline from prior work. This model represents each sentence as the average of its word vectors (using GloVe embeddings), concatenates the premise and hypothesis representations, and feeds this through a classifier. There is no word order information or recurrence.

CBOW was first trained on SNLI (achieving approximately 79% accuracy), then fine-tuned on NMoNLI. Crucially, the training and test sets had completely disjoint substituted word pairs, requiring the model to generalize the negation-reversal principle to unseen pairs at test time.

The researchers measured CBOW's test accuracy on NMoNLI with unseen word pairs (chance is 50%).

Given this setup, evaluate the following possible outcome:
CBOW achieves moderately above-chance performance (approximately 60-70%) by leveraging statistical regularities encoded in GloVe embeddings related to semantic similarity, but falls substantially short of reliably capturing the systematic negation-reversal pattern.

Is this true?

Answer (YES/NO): NO